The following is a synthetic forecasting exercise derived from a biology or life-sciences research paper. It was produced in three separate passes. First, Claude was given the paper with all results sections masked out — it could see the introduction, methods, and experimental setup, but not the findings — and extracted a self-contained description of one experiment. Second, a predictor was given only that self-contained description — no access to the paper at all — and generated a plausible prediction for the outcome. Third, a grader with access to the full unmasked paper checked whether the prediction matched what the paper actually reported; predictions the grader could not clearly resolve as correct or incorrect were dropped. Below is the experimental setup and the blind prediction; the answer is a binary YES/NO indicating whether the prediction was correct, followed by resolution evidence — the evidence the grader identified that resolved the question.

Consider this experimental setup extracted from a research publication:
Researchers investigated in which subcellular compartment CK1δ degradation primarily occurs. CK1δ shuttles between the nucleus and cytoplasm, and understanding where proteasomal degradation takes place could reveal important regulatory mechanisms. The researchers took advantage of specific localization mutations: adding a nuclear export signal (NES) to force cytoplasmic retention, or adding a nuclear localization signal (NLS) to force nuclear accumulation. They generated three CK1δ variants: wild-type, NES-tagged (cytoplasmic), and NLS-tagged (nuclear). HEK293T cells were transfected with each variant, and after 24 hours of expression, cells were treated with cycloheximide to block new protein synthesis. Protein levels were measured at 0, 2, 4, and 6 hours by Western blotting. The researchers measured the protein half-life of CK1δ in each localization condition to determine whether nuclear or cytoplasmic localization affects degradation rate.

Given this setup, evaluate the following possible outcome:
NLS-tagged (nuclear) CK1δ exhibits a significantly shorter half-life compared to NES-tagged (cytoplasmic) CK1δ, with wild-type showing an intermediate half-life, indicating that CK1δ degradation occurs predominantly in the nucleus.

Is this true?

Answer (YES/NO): YES